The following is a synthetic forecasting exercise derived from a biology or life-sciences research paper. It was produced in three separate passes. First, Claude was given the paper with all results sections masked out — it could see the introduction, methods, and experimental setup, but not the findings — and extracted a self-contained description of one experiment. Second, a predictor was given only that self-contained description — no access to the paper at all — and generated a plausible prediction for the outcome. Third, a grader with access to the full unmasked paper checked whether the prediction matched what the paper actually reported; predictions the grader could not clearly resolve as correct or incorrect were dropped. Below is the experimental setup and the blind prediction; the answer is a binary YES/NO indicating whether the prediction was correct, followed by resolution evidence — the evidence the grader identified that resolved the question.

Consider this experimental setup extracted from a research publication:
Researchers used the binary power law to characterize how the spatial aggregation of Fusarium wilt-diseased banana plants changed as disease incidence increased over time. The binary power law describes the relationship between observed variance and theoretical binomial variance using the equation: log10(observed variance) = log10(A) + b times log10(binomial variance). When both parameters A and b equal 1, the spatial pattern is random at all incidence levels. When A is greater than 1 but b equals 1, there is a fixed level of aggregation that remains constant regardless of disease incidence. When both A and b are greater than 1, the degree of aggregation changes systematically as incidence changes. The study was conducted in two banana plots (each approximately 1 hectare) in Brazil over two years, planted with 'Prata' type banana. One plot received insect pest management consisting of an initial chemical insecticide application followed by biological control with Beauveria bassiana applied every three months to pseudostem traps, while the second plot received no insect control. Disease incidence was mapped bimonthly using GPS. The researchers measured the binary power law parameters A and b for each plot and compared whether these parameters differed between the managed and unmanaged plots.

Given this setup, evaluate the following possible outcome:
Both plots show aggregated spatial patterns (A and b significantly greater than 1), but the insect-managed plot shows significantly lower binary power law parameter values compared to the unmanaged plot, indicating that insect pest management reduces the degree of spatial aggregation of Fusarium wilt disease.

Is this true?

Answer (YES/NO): NO